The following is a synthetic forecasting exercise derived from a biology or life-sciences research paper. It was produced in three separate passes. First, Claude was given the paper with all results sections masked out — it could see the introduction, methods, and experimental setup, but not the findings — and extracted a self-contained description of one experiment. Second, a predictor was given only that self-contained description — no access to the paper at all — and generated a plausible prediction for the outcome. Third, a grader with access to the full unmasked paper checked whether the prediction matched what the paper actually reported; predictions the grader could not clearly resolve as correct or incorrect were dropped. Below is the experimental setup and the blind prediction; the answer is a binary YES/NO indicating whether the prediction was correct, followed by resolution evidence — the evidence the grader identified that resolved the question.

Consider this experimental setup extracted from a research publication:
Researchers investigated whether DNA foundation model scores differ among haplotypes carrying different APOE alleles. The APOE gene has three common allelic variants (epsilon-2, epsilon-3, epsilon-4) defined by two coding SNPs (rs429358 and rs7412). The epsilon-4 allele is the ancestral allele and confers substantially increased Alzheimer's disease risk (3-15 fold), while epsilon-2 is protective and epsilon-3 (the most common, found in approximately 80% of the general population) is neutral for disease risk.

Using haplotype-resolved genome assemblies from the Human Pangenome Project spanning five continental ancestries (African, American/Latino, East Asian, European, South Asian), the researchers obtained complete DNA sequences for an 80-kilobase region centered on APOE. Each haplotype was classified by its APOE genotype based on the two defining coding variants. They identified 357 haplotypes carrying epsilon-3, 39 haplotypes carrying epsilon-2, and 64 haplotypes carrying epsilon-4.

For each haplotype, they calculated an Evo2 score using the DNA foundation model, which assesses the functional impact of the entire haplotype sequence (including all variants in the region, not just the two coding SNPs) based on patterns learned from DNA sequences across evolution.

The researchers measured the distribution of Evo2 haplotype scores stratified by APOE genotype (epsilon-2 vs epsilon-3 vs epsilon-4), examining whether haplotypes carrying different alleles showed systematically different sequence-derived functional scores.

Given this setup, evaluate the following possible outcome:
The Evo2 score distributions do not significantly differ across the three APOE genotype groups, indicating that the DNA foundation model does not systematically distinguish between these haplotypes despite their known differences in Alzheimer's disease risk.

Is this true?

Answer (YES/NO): NO